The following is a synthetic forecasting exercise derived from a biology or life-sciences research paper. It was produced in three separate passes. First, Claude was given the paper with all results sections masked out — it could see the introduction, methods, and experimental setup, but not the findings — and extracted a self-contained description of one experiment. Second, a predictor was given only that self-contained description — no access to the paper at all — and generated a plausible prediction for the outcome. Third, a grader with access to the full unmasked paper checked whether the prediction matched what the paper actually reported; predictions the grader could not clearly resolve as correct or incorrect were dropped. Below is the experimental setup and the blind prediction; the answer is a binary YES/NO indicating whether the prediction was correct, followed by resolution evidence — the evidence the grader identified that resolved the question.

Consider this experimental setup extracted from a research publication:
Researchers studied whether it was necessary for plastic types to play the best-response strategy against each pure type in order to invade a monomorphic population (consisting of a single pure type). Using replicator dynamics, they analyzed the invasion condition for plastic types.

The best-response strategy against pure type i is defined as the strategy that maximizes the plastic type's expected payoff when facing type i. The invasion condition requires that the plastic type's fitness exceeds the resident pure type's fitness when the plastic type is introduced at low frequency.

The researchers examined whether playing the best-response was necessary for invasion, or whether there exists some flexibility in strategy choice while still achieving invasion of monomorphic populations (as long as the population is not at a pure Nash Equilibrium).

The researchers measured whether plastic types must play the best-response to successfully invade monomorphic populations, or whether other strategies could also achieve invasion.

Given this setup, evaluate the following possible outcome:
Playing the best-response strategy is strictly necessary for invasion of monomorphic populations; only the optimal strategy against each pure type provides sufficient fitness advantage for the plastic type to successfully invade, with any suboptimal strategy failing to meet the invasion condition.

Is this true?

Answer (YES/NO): NO